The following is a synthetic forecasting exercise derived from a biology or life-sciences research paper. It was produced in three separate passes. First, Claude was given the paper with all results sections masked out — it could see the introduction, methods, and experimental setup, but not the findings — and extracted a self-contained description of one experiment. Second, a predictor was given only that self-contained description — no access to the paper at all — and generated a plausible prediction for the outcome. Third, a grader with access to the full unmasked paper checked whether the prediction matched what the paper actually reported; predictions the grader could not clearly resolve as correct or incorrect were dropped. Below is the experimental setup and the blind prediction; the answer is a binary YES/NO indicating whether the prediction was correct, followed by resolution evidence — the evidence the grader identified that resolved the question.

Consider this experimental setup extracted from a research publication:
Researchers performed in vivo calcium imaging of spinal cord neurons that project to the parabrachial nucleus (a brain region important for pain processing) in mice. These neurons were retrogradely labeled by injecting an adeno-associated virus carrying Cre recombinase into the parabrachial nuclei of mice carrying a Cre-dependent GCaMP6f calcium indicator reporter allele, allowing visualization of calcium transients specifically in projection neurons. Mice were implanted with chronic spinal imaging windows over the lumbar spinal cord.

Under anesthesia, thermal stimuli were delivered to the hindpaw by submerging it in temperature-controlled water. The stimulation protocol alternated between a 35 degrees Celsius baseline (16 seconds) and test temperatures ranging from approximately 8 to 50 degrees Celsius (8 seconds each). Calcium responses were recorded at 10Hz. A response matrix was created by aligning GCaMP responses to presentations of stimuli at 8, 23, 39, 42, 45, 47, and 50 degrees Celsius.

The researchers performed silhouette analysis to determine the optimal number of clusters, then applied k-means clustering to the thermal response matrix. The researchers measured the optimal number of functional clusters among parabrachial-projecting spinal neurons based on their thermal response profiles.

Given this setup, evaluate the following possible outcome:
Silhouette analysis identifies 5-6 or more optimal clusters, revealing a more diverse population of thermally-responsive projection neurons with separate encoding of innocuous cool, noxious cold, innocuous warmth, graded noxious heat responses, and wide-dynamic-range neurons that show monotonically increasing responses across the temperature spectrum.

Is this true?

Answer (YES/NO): NO